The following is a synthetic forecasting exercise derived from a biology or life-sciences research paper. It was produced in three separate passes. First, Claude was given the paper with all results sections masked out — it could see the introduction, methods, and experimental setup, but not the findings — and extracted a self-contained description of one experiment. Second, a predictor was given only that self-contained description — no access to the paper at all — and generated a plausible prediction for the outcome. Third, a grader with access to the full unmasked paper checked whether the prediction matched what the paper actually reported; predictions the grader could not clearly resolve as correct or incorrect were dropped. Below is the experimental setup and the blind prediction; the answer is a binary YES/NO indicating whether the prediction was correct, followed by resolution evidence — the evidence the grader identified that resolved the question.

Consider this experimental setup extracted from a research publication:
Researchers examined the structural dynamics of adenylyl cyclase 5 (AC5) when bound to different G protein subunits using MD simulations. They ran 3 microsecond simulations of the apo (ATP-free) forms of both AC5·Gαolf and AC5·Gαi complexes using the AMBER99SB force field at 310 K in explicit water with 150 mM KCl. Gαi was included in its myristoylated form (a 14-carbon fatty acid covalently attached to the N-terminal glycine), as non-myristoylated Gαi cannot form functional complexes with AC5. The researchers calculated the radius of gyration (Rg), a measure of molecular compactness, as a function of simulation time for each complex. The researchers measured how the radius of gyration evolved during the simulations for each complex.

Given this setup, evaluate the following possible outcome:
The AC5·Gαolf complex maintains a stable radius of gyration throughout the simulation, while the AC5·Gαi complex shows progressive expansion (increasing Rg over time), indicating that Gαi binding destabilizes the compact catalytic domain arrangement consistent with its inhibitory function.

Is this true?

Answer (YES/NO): NO